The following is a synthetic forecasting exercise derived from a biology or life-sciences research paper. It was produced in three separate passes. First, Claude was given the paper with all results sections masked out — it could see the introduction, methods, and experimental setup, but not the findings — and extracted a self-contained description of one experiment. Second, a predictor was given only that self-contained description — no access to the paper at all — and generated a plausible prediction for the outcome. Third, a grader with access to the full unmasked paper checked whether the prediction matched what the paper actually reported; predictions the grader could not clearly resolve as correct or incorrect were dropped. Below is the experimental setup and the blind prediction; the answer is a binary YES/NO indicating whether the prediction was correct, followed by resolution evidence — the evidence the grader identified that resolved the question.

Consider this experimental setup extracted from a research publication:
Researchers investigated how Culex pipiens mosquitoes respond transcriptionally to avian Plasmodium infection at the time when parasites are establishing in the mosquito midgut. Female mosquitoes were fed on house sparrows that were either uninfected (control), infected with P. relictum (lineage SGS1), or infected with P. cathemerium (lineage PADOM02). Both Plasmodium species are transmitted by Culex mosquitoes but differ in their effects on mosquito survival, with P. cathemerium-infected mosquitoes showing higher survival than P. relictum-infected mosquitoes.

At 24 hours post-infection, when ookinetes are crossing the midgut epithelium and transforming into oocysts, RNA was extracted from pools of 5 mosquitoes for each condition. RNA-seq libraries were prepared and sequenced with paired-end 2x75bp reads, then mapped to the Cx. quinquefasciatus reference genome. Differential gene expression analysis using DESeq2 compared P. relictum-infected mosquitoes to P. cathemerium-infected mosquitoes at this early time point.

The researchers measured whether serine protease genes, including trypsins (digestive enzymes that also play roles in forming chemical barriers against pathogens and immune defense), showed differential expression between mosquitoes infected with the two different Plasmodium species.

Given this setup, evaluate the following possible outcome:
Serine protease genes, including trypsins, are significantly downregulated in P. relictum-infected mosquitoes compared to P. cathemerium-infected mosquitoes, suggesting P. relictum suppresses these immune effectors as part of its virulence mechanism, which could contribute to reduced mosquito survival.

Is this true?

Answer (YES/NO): YES